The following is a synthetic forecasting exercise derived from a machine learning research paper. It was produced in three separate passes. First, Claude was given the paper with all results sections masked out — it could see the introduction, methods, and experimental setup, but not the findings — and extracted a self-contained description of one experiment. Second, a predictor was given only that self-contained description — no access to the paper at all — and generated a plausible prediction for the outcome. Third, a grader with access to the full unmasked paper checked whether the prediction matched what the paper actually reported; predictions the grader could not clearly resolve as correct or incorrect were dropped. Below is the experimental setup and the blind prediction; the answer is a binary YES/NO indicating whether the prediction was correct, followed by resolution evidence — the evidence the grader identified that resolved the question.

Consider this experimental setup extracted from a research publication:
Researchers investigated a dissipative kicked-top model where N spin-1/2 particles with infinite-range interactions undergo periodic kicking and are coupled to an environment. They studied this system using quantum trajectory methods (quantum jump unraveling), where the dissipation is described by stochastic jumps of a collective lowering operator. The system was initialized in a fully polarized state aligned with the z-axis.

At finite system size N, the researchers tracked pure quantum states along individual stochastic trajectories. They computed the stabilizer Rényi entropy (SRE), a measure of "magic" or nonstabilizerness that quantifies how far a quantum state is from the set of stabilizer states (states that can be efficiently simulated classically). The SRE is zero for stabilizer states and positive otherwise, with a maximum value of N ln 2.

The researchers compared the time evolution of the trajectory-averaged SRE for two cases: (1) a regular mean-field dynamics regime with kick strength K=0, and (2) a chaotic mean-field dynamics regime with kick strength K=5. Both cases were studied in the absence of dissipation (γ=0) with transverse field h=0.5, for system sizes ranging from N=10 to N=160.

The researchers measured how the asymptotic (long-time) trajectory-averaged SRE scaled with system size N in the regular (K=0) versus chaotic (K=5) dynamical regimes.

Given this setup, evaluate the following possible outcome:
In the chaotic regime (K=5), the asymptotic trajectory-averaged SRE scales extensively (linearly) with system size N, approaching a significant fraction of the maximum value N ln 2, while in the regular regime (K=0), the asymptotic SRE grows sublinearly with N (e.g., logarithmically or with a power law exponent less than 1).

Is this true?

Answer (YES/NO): NO